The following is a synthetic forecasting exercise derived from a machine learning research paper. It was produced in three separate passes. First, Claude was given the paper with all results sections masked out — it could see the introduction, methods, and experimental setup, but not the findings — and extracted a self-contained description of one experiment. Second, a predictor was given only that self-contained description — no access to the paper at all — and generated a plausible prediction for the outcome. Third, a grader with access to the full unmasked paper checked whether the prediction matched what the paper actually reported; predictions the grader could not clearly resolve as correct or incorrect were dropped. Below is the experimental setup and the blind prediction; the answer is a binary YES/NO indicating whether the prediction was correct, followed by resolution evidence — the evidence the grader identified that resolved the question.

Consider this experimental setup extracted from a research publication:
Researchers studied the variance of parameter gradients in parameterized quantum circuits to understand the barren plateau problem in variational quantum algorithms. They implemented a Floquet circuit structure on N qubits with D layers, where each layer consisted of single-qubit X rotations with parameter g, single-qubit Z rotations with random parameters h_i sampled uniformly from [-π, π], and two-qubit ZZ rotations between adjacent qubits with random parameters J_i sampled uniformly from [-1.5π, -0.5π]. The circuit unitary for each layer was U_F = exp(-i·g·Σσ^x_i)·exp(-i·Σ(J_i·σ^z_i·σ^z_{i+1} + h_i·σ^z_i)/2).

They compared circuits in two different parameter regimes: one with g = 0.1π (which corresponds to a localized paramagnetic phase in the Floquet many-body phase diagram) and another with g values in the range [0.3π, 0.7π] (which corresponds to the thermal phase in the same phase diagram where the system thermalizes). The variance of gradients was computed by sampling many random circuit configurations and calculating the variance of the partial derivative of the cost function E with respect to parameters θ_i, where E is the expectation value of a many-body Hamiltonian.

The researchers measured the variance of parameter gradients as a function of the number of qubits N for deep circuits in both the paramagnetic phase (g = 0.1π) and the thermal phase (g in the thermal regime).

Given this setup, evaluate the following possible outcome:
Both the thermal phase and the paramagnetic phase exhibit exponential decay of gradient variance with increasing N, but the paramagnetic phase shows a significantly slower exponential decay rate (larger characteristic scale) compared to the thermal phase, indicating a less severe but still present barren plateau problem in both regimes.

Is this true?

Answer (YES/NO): NO